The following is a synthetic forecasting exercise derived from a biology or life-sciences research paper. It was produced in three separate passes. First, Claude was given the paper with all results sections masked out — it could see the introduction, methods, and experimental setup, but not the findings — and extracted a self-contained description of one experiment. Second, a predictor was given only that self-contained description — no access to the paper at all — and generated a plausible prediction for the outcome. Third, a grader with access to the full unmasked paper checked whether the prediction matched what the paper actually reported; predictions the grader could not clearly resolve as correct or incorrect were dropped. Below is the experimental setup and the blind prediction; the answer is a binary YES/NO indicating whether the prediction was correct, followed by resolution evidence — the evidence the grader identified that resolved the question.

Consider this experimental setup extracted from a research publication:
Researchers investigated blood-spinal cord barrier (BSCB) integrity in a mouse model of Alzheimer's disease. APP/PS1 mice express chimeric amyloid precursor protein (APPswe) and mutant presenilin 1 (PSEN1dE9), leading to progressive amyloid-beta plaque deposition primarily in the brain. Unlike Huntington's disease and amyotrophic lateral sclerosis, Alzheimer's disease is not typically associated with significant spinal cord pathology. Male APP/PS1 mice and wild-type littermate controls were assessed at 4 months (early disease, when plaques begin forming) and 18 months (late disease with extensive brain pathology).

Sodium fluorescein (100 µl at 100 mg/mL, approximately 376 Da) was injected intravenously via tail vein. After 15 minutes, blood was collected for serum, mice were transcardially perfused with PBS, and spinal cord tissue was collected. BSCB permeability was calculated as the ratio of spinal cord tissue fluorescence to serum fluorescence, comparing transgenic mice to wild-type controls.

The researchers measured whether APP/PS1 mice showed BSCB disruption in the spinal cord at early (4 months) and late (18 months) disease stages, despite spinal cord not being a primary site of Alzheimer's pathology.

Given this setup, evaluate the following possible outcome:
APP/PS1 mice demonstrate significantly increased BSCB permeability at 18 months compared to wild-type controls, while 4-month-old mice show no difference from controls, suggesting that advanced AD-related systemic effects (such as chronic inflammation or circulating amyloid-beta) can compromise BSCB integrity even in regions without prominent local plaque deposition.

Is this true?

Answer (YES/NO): NO